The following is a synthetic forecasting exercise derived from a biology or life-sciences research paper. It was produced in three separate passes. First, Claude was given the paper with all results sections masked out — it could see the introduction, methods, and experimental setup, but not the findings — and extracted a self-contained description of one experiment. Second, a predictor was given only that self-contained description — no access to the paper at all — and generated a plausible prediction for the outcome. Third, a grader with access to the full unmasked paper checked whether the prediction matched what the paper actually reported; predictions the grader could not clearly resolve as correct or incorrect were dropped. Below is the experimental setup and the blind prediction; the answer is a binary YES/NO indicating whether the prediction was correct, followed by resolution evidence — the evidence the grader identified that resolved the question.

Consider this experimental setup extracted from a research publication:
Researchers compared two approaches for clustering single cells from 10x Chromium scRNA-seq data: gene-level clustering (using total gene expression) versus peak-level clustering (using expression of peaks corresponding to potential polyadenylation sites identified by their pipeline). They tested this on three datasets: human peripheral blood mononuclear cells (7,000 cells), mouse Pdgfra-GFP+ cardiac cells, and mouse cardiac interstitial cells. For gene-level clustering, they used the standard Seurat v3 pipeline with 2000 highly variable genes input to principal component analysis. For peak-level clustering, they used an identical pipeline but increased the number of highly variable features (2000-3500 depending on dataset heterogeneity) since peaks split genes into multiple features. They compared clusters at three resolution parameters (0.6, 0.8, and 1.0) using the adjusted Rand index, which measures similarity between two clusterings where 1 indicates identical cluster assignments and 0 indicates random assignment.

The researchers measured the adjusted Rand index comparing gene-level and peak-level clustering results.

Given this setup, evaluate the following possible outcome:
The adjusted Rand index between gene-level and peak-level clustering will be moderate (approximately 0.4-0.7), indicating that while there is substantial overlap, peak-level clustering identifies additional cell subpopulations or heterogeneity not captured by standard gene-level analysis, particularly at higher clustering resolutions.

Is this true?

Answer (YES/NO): NO